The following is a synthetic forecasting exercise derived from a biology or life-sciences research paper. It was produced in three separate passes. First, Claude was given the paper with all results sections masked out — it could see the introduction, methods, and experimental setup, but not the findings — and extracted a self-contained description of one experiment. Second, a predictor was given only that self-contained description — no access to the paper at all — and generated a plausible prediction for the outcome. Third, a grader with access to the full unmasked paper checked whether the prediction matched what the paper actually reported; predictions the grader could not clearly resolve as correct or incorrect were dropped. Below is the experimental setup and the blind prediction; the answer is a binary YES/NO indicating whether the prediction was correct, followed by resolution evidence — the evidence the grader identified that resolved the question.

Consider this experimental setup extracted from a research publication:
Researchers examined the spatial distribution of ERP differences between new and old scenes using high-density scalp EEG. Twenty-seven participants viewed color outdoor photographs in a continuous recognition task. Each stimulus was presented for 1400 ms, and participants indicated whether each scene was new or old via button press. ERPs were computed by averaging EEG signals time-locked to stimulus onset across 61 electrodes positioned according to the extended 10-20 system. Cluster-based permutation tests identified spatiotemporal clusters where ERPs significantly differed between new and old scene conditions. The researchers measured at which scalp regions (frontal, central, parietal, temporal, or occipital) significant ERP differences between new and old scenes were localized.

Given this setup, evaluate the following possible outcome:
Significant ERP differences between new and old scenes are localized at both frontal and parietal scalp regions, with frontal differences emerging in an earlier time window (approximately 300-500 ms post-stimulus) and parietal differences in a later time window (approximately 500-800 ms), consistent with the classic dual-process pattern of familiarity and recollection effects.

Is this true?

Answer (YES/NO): NO